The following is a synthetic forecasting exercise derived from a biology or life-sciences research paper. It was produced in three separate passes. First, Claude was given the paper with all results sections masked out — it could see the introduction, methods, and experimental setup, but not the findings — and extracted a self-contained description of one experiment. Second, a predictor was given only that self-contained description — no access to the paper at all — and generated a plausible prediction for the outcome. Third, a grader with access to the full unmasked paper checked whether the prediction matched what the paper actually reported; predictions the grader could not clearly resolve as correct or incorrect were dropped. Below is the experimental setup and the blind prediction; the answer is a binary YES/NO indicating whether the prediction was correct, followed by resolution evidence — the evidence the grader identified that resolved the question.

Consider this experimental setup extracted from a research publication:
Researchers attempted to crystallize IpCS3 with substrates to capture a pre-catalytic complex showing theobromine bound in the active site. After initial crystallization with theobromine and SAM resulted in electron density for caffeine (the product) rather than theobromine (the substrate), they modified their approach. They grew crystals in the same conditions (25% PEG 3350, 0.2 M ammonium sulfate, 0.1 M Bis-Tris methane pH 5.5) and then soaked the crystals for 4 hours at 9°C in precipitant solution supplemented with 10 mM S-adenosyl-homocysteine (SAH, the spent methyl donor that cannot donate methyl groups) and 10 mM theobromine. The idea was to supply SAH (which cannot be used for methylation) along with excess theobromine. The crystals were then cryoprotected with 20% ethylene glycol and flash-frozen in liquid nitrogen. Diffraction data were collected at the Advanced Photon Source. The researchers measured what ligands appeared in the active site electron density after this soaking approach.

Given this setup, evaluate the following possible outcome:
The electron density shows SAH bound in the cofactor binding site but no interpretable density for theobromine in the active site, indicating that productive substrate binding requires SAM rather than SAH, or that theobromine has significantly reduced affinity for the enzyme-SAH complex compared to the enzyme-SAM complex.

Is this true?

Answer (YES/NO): NO